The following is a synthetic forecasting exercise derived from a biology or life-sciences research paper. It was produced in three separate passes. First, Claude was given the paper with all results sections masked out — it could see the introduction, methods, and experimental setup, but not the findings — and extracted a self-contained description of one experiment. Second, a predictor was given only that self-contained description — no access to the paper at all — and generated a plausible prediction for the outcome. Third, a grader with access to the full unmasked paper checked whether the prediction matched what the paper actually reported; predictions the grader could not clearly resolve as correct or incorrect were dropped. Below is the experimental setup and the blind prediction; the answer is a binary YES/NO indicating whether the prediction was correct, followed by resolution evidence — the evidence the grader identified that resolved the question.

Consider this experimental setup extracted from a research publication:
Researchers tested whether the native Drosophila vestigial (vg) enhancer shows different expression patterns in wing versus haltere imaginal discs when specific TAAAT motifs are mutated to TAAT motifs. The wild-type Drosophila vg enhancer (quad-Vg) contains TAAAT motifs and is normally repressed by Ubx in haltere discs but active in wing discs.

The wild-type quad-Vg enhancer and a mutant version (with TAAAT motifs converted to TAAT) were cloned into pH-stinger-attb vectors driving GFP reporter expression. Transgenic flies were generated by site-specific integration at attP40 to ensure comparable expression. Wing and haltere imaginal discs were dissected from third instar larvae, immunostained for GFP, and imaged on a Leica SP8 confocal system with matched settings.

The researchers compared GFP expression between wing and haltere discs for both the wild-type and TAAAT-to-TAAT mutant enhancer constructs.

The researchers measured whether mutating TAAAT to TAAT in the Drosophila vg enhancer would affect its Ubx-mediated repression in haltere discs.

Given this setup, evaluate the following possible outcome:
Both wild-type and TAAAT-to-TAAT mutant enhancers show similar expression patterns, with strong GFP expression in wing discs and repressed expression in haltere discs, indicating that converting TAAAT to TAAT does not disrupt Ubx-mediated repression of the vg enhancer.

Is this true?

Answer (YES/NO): NO